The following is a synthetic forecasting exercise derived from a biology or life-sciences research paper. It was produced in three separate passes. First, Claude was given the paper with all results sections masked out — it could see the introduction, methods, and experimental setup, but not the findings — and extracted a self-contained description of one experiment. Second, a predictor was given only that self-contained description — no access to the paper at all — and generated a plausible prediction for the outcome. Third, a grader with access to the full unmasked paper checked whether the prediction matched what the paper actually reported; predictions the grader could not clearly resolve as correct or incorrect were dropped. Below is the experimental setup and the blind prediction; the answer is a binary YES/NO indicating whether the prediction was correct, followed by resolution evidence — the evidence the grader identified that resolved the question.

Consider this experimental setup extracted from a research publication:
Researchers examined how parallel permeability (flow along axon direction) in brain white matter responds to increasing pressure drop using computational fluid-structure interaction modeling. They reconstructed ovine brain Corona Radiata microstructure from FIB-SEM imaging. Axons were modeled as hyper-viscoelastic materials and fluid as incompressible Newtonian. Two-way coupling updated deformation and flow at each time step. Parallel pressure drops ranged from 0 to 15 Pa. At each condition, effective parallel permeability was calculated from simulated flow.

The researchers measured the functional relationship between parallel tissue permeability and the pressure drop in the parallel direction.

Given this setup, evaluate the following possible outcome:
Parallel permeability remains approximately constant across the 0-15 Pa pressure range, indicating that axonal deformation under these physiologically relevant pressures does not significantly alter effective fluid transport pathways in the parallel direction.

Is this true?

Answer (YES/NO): NO